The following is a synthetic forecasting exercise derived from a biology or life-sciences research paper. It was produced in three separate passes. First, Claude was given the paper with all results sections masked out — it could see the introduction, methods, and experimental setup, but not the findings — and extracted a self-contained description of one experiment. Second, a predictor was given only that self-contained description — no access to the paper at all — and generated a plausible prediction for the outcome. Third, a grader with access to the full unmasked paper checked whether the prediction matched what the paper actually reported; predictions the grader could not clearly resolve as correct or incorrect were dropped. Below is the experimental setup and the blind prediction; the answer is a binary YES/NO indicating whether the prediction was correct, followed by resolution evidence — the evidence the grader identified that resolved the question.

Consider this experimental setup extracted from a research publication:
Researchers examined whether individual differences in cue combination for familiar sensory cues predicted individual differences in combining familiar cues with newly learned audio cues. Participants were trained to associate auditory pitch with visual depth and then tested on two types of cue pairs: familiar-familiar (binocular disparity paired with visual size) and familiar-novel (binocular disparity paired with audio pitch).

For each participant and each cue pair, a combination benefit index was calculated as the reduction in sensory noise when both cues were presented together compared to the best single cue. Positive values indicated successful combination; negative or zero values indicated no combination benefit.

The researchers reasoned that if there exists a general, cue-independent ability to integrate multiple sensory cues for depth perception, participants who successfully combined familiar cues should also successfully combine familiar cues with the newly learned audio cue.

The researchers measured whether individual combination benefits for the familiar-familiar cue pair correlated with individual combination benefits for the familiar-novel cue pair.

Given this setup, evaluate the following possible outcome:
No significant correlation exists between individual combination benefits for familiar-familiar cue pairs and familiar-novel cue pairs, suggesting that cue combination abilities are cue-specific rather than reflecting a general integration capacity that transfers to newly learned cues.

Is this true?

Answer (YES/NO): YES